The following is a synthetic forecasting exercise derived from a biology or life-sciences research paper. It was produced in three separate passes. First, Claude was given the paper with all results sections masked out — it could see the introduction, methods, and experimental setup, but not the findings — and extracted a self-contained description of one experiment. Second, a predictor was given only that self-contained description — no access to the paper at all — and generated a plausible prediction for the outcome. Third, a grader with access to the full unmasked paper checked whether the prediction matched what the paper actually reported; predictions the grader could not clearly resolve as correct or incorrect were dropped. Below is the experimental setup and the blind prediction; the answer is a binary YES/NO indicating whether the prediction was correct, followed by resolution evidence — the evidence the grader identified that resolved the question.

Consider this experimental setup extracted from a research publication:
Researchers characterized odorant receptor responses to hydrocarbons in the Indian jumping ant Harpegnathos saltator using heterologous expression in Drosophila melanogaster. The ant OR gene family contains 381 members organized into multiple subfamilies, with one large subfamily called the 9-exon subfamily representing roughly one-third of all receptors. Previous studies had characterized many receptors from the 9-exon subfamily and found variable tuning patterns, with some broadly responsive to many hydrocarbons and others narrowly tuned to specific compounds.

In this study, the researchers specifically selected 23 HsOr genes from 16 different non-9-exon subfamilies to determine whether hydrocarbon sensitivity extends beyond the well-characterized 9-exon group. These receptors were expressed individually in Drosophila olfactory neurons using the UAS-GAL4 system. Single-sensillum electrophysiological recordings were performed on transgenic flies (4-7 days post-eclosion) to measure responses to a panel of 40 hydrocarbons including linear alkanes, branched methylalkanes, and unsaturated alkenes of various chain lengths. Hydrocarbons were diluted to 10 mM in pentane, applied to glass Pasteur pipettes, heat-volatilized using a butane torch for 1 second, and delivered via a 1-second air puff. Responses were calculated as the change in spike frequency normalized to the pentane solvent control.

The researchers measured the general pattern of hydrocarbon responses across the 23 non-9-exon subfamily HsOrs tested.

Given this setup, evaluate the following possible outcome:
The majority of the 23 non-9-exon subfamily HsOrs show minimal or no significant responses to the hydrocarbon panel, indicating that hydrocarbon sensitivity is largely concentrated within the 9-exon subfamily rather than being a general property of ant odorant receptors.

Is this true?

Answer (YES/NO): NO